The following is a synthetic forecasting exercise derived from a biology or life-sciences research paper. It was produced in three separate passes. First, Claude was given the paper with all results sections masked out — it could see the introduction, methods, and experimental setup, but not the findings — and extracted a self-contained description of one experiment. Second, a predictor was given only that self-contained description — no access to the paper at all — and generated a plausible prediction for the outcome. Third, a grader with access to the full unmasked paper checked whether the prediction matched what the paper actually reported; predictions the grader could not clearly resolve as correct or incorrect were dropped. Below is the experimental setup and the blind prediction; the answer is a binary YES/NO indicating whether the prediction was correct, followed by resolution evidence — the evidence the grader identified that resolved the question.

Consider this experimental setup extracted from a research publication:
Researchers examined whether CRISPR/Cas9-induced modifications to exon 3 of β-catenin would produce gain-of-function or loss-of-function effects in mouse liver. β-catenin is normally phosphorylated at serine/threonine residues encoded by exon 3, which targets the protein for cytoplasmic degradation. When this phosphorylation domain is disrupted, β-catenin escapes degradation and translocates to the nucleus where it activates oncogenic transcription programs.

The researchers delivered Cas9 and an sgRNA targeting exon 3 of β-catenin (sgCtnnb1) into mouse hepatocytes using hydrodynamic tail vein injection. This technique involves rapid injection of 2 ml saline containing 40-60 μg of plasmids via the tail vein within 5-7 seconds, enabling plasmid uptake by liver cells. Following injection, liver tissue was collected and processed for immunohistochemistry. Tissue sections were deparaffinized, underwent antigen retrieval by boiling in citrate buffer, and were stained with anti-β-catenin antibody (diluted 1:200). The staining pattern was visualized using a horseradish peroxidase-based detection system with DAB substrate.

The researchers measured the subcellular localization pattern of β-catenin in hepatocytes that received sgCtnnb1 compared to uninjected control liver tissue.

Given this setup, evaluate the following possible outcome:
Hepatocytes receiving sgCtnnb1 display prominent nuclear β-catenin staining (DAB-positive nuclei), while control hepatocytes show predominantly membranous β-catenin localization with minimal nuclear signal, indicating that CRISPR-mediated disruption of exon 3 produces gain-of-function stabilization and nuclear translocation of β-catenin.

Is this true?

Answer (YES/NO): NO